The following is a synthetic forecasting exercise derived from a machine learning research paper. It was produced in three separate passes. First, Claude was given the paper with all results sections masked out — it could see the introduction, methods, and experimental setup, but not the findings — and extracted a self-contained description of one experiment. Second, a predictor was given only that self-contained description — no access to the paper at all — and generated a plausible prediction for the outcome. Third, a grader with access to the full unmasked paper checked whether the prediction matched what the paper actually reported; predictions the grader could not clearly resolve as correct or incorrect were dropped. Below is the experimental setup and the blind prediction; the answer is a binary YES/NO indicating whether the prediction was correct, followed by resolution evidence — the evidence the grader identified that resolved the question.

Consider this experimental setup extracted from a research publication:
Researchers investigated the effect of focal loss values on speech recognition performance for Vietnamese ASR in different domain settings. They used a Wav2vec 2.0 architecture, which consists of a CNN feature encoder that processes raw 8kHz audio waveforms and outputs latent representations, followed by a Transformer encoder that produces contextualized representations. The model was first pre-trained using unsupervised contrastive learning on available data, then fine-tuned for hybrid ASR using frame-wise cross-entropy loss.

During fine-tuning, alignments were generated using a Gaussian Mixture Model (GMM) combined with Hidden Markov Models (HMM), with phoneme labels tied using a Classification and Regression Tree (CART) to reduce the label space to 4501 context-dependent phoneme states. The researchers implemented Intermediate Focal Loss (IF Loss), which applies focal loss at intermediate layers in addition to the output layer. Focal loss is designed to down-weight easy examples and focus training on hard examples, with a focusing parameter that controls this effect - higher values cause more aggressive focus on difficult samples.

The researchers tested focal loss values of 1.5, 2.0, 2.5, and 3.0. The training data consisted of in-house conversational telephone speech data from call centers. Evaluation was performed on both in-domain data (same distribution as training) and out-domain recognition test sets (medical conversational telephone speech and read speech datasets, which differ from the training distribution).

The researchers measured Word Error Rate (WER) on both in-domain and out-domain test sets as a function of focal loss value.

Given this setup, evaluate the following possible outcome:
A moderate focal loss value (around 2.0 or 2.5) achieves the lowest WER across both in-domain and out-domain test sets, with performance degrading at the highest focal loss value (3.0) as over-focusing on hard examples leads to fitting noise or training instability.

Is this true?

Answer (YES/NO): NO